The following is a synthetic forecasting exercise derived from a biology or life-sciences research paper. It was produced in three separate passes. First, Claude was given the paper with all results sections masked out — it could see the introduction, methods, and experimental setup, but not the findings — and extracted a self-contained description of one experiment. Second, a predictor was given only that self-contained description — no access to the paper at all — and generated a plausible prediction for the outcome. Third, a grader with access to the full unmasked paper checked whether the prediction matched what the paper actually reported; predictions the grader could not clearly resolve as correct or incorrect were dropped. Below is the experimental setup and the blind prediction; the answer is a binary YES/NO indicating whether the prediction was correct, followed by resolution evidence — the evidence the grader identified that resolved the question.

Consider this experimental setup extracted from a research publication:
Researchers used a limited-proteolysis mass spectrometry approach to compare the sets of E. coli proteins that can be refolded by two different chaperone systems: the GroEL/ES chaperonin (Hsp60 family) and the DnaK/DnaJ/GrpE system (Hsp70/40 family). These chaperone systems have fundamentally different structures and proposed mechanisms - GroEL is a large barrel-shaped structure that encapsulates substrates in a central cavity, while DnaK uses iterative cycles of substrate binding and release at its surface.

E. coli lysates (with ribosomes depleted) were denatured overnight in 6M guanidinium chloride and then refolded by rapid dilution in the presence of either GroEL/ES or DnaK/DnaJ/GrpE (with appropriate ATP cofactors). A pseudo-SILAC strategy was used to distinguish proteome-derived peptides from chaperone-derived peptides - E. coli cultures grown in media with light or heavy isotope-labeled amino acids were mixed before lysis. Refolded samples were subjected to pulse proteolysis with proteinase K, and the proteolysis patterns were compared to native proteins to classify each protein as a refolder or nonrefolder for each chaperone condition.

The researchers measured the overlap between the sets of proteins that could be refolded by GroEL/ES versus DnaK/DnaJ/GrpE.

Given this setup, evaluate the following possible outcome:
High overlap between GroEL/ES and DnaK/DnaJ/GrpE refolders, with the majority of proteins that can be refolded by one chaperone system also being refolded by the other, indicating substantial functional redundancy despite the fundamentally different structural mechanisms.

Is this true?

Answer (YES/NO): YES